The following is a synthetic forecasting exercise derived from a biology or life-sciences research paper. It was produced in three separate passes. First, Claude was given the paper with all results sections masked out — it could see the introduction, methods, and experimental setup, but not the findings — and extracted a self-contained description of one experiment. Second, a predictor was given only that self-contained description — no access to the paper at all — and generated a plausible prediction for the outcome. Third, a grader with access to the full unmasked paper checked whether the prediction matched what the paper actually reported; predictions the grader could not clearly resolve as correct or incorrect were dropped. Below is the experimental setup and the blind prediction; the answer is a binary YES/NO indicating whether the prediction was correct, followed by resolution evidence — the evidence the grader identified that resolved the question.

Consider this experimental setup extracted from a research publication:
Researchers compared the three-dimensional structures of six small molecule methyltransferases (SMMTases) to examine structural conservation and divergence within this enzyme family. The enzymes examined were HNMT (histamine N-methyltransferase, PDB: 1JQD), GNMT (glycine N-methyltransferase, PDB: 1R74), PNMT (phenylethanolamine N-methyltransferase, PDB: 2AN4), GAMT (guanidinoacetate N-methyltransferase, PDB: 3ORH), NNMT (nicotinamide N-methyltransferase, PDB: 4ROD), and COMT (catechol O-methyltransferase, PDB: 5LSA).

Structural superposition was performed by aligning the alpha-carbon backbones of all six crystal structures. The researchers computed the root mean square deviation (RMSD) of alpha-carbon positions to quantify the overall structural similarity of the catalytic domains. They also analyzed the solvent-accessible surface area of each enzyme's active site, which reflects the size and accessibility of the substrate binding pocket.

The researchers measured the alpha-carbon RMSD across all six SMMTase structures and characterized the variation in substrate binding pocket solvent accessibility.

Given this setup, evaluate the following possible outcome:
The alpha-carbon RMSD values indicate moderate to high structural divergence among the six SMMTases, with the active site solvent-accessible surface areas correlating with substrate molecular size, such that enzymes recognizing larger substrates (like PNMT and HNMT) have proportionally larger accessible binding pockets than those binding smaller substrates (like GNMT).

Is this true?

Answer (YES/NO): NO